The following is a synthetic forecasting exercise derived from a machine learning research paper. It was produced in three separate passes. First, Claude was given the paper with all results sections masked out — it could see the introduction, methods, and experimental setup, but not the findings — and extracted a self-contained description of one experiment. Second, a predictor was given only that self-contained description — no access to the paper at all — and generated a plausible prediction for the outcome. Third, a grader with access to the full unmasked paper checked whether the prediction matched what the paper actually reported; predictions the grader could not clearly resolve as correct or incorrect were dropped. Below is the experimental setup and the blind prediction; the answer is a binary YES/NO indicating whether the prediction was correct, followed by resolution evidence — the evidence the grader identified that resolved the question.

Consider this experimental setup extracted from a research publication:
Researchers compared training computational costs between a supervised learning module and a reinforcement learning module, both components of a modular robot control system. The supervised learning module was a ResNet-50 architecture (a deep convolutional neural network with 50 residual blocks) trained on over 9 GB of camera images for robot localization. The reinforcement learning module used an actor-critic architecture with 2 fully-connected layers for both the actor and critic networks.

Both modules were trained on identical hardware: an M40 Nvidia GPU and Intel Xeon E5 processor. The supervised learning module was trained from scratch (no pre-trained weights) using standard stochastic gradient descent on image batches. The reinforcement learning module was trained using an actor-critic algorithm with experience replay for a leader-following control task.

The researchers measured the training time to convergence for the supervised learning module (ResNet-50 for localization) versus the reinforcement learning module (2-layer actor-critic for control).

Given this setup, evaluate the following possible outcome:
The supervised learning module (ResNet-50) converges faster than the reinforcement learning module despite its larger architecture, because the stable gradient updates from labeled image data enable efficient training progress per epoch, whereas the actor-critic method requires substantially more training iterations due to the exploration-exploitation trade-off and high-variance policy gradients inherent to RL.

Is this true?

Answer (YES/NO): NO